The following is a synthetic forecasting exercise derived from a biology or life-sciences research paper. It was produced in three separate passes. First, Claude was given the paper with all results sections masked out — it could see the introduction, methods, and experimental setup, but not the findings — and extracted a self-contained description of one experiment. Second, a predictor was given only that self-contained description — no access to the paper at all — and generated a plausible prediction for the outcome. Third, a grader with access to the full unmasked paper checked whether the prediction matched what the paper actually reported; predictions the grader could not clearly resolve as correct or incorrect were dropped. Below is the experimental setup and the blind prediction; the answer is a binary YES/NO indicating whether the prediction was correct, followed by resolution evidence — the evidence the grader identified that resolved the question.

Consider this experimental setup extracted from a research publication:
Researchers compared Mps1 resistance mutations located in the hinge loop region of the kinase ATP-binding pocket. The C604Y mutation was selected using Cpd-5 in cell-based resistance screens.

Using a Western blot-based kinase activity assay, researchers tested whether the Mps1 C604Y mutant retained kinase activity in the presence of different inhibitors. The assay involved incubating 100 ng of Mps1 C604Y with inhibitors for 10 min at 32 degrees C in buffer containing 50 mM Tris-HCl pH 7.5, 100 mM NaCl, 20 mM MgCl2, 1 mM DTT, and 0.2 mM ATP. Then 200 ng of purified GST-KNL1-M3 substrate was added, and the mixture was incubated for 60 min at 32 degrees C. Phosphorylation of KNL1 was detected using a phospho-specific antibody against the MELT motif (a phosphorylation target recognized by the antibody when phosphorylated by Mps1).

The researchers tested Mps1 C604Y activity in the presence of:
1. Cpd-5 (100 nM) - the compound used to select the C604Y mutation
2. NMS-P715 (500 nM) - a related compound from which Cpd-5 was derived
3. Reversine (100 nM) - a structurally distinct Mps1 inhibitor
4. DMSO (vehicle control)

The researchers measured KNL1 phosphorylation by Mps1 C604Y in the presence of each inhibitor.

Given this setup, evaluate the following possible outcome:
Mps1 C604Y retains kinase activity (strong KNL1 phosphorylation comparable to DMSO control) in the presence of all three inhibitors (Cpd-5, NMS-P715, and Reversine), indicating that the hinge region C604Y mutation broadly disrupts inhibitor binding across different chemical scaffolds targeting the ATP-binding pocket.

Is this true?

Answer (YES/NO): NO